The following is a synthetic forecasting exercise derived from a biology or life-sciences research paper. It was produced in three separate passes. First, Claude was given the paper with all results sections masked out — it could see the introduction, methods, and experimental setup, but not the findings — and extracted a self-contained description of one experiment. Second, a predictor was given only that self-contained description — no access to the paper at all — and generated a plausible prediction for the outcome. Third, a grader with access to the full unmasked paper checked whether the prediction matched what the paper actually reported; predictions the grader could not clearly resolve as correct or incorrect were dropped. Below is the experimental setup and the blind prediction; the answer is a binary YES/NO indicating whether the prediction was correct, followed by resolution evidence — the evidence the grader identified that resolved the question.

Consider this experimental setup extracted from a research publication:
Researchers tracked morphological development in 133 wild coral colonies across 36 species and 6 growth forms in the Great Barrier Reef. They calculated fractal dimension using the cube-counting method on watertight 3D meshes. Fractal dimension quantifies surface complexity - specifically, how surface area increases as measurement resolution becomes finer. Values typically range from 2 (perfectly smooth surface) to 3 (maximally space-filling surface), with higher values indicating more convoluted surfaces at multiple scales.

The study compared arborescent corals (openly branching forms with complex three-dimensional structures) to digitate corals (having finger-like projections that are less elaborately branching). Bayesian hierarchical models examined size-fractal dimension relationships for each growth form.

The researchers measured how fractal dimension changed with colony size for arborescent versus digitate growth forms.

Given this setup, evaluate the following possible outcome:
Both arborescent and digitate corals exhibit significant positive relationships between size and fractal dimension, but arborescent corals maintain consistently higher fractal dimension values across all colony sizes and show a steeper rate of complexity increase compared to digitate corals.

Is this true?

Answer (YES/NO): NO